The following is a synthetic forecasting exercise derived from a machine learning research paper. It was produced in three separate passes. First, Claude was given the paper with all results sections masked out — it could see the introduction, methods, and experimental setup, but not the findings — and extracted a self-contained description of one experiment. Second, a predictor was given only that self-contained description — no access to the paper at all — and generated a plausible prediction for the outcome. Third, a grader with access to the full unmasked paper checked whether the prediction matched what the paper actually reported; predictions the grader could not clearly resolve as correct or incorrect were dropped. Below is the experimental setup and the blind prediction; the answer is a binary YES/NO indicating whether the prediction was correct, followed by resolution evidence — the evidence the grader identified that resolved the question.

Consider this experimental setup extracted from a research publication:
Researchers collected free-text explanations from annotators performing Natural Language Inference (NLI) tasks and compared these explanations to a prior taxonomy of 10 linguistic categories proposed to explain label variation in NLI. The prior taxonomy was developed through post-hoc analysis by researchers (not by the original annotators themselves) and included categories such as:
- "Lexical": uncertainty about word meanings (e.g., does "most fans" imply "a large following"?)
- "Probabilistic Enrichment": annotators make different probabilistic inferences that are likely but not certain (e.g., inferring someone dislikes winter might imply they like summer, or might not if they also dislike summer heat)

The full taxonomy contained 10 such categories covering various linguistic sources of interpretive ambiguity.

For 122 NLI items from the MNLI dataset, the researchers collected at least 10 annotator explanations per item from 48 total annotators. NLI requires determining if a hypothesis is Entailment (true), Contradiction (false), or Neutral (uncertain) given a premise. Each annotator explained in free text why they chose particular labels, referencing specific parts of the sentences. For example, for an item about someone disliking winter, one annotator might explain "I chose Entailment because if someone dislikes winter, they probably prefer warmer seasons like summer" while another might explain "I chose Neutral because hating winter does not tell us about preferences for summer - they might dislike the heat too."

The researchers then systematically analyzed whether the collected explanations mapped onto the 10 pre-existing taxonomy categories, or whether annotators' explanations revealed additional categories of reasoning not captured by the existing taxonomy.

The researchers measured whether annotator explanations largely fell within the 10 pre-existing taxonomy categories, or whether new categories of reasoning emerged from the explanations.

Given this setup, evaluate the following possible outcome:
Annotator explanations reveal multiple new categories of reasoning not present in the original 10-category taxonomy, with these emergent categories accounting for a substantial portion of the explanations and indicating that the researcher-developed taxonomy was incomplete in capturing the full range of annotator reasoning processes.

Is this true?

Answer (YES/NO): NO